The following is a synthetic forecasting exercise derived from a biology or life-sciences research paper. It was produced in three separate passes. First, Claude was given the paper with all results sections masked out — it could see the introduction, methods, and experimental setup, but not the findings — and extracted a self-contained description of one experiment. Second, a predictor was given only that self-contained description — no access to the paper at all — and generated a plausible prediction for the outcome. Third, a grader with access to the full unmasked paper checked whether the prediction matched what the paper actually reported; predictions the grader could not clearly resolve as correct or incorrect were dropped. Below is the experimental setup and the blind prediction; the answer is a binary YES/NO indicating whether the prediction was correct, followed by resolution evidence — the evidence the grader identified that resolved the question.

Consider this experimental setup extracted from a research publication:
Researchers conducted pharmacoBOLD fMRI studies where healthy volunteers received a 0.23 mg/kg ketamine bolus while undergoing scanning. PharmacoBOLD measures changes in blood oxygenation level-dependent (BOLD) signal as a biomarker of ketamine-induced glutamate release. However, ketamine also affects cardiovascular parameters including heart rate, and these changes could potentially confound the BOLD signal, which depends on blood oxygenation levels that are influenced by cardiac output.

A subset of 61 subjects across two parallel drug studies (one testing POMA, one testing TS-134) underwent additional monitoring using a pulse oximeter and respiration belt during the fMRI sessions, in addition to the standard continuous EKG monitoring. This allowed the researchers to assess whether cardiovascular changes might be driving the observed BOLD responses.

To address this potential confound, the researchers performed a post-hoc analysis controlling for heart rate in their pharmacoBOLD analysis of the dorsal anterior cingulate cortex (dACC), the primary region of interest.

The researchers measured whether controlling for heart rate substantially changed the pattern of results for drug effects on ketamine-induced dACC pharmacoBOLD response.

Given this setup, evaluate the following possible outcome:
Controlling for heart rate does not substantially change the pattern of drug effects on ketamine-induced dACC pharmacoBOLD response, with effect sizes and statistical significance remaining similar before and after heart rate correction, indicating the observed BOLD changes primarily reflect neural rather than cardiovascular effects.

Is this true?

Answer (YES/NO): YES